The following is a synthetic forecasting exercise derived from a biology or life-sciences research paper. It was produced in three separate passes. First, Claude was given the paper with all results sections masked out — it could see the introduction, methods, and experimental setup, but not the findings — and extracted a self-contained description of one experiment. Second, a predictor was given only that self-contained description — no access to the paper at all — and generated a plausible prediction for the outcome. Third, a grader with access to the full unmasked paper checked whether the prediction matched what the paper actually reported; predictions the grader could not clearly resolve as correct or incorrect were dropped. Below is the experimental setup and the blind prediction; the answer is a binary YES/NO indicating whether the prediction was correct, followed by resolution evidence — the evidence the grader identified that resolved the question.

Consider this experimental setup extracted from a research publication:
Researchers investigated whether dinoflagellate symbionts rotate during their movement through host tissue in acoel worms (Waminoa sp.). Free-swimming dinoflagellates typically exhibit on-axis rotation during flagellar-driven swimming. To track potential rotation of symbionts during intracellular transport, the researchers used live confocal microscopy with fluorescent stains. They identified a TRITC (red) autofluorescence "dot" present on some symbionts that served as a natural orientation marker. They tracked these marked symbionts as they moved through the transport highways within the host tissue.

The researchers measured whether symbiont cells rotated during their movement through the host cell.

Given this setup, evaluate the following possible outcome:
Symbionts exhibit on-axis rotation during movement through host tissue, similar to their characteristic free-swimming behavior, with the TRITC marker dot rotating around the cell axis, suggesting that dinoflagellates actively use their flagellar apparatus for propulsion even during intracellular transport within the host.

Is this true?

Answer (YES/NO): NO